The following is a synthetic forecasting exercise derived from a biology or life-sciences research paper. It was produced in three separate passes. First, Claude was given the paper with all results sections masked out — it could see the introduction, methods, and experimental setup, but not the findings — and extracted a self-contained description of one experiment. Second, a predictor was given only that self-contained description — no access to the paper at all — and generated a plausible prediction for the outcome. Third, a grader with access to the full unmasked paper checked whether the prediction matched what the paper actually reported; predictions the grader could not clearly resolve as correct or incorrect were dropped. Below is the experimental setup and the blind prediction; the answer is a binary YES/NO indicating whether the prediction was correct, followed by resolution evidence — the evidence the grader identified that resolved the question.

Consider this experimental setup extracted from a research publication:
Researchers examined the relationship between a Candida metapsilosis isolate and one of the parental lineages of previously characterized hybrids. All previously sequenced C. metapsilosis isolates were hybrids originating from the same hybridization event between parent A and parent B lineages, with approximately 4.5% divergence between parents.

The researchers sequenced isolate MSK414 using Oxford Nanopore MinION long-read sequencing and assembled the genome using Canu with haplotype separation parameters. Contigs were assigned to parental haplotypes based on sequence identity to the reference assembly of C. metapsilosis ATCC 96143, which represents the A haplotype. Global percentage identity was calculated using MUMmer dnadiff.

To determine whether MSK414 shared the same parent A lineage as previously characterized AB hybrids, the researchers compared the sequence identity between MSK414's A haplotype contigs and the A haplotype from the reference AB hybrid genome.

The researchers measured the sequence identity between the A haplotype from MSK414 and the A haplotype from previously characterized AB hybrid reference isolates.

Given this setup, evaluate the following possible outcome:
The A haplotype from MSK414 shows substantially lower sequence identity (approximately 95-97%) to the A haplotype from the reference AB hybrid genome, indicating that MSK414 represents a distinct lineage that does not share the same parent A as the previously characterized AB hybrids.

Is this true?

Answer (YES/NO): NO